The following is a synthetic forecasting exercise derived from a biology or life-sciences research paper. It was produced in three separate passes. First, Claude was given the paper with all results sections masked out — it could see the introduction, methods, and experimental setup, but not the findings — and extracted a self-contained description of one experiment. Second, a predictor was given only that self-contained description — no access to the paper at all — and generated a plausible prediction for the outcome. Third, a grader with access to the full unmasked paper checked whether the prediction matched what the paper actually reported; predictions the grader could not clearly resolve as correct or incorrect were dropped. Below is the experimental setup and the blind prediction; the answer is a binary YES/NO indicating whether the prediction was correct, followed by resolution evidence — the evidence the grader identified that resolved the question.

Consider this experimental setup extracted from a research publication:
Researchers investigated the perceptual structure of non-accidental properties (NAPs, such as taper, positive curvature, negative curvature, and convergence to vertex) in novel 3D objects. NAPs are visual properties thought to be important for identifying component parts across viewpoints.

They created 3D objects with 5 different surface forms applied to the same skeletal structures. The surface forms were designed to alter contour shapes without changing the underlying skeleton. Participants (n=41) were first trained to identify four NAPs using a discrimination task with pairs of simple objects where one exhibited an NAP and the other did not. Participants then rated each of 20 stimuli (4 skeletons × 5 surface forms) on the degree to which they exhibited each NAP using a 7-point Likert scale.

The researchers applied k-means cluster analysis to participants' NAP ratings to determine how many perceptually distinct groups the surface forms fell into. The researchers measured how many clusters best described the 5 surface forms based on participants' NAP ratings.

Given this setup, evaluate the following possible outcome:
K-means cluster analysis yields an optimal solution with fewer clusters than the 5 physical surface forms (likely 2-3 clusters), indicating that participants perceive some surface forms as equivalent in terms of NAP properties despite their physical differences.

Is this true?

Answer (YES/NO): NO